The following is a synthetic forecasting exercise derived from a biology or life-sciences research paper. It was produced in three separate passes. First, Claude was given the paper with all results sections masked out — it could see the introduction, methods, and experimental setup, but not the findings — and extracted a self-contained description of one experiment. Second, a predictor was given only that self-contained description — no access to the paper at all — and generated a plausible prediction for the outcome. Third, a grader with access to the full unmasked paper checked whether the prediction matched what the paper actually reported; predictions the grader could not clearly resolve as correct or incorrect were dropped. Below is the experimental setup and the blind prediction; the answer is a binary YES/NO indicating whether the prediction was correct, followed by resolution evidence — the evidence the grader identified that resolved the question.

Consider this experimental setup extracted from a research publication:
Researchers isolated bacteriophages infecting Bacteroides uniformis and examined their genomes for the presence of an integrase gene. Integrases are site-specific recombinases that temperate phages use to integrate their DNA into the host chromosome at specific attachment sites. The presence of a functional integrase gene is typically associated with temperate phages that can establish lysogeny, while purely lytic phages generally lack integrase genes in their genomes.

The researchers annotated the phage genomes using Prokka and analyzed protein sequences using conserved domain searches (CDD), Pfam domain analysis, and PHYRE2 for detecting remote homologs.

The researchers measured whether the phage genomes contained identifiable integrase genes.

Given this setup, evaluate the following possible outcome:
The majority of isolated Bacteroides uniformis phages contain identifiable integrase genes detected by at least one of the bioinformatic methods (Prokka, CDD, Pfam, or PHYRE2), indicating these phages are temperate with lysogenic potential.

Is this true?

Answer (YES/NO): NO